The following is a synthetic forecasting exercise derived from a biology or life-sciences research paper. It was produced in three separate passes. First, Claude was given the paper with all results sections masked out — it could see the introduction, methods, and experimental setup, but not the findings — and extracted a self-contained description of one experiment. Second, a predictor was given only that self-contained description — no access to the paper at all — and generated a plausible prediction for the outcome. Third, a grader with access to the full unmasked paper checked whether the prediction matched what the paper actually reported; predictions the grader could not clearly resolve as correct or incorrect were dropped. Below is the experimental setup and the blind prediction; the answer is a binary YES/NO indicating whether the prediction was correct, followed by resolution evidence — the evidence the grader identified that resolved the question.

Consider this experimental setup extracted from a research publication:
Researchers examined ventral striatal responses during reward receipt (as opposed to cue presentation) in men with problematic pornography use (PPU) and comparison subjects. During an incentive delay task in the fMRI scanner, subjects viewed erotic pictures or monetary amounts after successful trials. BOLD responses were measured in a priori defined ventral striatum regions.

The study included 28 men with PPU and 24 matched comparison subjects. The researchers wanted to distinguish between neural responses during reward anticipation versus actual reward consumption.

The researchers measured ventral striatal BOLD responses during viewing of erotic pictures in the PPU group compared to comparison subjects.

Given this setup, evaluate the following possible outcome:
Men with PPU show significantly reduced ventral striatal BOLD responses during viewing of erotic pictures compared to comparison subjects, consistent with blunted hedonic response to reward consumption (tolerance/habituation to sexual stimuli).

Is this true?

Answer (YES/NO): NO